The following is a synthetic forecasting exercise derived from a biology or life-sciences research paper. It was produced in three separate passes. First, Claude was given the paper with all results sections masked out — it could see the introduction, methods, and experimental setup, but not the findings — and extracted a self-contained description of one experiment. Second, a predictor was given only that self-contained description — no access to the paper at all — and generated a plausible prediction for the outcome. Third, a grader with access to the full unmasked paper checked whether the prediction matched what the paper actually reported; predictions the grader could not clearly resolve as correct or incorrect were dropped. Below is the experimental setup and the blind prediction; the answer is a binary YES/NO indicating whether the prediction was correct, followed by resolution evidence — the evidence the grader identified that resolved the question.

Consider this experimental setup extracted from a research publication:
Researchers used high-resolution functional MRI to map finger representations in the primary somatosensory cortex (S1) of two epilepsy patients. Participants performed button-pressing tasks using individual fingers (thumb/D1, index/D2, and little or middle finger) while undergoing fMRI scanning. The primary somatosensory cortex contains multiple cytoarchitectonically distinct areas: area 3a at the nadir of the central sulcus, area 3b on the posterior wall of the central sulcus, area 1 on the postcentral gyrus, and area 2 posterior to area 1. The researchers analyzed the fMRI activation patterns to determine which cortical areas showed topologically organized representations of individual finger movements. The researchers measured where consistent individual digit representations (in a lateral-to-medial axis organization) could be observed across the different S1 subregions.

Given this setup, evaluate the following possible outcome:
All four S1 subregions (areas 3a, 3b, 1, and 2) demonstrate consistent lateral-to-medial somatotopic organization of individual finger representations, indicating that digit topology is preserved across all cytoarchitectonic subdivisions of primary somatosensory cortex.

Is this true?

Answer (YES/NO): NO